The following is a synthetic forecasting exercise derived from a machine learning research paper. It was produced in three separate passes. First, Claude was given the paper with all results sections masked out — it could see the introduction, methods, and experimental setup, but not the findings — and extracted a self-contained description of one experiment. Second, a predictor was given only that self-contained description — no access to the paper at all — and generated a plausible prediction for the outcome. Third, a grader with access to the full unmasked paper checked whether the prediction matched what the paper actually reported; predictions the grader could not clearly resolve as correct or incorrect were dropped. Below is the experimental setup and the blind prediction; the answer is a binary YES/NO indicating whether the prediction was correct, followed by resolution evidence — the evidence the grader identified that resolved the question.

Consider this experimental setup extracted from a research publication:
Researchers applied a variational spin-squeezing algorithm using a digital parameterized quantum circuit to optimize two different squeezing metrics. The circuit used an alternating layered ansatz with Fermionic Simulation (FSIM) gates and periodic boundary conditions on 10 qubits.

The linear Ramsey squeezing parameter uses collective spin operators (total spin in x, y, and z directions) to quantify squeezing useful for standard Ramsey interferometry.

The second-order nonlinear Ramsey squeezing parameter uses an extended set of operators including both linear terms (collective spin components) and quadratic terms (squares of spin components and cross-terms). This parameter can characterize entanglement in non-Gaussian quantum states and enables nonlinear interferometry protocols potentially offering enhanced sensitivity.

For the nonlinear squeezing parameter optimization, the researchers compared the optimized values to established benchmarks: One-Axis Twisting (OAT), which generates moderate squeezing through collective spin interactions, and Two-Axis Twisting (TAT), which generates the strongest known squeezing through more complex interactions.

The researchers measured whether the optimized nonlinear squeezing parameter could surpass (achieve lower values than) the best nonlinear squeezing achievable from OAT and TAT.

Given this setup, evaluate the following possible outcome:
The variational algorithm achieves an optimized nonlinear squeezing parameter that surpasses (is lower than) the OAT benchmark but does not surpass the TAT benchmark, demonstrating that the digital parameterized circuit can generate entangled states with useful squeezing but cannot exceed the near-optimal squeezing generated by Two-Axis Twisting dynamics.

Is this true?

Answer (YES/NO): YES